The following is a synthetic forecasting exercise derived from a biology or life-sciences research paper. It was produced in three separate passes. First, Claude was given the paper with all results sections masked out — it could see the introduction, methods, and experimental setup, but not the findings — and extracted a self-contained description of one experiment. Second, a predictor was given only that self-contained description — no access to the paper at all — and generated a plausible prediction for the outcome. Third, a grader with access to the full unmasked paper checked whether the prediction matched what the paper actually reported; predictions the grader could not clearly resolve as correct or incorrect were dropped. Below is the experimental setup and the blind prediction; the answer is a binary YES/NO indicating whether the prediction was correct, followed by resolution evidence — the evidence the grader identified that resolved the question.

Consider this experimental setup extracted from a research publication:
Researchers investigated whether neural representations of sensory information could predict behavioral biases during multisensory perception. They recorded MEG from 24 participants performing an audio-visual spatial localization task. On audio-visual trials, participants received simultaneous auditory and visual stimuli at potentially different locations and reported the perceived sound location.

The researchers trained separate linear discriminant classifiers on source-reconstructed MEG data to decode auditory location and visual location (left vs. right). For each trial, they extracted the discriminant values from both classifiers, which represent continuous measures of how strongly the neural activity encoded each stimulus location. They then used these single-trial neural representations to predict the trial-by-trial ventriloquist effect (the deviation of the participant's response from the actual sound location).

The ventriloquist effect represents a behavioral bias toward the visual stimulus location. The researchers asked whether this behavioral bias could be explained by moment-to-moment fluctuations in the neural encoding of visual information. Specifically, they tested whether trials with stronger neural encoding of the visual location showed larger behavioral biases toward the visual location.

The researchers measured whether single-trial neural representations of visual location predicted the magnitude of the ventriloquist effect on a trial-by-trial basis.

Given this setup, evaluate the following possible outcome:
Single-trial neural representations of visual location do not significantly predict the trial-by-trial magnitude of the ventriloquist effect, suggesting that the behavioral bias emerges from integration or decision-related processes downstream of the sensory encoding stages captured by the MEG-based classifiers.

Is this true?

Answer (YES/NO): NO